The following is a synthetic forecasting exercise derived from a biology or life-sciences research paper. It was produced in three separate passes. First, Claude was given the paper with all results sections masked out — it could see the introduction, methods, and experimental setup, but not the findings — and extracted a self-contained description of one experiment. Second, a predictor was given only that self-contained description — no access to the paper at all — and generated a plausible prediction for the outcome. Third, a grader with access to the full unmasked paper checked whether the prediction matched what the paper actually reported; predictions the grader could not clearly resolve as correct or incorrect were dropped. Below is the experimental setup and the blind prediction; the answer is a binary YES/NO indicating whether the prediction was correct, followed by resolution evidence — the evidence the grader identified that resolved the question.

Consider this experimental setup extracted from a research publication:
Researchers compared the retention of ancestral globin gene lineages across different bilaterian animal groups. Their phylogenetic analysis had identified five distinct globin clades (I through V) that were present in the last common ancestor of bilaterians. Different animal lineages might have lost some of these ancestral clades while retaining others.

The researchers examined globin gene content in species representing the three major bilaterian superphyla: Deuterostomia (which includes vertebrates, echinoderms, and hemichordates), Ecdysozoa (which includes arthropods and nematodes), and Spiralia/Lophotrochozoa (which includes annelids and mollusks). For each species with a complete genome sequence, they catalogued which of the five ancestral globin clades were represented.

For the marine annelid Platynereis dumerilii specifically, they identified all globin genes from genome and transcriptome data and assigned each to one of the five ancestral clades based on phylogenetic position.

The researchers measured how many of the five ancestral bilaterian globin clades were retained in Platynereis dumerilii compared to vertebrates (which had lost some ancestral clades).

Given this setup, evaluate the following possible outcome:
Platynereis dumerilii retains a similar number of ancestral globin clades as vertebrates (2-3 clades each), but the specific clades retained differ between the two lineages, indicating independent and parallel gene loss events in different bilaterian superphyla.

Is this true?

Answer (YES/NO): NO